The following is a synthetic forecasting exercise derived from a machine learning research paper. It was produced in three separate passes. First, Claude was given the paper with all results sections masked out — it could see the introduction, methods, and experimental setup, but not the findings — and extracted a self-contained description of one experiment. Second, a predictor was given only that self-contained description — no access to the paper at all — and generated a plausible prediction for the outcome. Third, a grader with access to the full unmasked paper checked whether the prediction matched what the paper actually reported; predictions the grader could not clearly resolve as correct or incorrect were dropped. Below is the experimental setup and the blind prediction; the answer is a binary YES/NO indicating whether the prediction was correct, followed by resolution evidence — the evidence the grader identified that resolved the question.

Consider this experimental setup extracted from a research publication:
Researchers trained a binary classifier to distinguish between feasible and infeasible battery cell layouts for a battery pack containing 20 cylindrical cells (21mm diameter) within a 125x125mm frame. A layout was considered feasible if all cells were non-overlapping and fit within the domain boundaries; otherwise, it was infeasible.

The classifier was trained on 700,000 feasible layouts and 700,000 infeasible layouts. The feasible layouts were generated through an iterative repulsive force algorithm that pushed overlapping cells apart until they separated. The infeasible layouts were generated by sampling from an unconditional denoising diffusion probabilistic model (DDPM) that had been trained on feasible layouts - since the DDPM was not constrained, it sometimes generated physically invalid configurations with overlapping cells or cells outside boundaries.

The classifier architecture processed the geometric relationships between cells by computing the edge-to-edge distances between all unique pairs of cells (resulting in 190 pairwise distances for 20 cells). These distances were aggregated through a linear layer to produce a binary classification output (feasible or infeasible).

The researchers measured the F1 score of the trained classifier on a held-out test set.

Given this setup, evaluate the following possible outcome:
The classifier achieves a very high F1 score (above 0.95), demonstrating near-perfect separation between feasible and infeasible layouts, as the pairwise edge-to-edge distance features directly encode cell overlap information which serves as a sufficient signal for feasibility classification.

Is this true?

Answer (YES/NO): NO